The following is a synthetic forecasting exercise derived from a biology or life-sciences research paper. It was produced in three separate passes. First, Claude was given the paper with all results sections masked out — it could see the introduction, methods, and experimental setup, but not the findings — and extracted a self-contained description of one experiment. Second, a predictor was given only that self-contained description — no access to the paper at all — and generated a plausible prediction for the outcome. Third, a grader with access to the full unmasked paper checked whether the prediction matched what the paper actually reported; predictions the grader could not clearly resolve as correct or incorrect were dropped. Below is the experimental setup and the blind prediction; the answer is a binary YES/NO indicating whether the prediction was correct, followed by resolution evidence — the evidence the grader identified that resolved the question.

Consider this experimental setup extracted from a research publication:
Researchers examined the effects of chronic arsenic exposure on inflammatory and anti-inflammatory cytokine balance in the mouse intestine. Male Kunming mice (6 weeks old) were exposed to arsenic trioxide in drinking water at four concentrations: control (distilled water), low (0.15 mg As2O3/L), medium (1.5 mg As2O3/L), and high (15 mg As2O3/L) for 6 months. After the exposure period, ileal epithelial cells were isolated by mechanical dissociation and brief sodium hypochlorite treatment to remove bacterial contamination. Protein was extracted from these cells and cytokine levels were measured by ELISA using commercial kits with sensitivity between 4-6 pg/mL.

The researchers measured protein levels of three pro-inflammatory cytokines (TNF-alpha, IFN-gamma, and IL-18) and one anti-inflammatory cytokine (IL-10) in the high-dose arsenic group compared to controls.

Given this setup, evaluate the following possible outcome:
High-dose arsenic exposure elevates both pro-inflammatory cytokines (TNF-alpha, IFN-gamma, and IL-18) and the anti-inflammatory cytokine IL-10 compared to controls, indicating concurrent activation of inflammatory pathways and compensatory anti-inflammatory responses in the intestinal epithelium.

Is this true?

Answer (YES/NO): NO